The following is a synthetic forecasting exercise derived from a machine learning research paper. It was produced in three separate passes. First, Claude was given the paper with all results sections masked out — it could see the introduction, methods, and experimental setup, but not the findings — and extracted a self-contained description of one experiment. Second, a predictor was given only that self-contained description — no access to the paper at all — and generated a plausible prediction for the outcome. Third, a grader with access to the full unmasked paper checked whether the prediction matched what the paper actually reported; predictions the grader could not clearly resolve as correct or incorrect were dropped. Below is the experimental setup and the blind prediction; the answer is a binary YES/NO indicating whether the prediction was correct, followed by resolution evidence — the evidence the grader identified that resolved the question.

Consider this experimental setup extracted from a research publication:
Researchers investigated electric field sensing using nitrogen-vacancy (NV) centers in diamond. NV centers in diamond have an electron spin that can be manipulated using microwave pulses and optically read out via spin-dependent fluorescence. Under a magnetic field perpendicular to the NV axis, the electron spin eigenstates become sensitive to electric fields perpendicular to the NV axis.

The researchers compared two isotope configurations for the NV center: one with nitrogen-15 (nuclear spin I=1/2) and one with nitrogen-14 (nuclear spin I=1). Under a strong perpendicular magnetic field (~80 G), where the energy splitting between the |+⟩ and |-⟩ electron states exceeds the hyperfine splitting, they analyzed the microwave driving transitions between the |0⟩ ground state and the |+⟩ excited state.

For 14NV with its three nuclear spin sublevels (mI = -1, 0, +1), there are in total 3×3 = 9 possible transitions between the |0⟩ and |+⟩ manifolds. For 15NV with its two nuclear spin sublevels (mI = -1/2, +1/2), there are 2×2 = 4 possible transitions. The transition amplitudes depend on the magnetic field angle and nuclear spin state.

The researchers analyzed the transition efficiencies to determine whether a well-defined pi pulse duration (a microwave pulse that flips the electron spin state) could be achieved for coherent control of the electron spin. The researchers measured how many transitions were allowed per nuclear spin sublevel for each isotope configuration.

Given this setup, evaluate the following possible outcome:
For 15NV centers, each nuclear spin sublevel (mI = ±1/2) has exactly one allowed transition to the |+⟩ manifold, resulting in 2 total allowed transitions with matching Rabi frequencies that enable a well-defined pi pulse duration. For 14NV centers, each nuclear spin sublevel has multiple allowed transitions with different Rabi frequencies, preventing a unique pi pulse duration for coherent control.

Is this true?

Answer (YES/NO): YES